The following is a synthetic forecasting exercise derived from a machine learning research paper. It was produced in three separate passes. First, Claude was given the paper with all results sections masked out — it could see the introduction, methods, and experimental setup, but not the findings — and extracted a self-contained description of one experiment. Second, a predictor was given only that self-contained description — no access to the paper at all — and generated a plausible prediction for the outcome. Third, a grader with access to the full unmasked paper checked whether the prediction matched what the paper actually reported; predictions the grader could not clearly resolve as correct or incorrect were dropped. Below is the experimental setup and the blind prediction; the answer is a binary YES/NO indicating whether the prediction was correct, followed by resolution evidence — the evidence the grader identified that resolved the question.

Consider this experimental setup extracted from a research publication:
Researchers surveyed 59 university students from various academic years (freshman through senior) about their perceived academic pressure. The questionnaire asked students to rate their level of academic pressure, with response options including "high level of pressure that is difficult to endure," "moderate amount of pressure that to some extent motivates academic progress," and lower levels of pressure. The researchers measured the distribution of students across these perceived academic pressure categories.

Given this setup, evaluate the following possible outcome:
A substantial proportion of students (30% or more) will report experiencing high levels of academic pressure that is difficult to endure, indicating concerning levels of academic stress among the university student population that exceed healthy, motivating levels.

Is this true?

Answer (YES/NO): YES